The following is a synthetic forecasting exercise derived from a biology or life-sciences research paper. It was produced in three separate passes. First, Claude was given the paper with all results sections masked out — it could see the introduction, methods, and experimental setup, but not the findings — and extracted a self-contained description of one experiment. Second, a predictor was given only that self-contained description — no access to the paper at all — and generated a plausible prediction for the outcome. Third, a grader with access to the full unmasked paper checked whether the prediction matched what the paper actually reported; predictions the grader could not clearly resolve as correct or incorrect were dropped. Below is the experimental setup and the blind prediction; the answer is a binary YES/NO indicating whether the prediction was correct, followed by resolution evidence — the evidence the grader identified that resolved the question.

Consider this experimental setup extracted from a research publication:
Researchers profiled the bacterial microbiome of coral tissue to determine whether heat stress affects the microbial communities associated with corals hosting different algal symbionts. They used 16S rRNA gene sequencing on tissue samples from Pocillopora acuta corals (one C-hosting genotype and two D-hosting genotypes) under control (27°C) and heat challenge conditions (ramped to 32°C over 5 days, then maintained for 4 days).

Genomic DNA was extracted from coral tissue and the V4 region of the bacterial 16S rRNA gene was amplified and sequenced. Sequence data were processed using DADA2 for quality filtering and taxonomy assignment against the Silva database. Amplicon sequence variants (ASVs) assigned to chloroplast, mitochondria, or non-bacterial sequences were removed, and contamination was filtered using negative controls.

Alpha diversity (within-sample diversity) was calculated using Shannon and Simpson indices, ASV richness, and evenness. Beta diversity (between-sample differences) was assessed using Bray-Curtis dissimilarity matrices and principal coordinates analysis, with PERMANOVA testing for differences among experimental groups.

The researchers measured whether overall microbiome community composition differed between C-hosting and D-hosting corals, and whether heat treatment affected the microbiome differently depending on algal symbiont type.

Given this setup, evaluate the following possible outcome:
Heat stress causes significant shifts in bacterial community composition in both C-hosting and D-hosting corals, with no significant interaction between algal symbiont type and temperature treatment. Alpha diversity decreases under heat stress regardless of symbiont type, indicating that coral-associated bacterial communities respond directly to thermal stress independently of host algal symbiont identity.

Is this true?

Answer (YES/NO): NO